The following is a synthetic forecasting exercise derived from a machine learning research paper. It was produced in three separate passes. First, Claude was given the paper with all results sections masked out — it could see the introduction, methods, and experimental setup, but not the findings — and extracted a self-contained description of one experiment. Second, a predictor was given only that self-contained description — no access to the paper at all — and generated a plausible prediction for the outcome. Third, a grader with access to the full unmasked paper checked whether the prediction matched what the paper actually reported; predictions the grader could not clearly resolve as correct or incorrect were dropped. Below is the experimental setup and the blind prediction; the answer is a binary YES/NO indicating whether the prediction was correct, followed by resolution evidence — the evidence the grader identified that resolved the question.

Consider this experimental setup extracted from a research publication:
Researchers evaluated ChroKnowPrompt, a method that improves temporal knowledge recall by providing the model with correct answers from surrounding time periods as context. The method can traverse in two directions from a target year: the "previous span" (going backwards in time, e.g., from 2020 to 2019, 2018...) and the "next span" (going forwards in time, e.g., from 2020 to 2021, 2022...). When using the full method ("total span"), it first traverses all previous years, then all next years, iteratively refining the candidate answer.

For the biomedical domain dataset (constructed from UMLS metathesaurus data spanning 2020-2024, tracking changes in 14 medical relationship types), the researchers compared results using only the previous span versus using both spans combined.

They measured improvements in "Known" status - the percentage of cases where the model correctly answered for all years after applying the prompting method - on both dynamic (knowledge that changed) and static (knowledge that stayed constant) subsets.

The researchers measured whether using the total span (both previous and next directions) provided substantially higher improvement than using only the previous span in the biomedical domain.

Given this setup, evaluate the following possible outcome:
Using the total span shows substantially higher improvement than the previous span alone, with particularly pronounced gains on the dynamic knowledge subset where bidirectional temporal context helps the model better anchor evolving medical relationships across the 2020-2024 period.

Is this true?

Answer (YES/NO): NO